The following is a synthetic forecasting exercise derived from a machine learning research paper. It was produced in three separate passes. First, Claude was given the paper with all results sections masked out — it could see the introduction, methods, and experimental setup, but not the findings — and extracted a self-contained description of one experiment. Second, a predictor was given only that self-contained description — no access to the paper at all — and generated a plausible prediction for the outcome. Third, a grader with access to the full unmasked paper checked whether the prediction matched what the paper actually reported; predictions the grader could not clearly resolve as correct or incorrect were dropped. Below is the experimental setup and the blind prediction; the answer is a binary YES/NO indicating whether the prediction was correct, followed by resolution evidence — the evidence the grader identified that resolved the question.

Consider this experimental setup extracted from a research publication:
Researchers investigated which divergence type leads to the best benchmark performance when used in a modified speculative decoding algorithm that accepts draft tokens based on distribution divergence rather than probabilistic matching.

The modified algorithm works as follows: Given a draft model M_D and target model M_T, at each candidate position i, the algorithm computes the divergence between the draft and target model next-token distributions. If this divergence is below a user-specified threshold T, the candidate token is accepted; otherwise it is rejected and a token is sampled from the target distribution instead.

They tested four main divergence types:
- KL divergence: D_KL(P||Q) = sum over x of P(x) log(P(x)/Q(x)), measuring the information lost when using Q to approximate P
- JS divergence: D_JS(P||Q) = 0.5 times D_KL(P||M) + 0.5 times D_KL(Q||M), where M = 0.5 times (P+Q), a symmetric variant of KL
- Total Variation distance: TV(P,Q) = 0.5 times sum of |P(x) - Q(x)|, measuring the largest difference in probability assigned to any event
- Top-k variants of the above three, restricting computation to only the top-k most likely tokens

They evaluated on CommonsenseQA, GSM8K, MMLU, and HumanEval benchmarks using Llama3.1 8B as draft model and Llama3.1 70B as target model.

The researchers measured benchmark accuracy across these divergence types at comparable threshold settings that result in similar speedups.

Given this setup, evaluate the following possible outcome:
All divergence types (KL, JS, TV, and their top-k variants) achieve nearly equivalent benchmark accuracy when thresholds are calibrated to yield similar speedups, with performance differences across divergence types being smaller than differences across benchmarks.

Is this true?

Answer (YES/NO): NO